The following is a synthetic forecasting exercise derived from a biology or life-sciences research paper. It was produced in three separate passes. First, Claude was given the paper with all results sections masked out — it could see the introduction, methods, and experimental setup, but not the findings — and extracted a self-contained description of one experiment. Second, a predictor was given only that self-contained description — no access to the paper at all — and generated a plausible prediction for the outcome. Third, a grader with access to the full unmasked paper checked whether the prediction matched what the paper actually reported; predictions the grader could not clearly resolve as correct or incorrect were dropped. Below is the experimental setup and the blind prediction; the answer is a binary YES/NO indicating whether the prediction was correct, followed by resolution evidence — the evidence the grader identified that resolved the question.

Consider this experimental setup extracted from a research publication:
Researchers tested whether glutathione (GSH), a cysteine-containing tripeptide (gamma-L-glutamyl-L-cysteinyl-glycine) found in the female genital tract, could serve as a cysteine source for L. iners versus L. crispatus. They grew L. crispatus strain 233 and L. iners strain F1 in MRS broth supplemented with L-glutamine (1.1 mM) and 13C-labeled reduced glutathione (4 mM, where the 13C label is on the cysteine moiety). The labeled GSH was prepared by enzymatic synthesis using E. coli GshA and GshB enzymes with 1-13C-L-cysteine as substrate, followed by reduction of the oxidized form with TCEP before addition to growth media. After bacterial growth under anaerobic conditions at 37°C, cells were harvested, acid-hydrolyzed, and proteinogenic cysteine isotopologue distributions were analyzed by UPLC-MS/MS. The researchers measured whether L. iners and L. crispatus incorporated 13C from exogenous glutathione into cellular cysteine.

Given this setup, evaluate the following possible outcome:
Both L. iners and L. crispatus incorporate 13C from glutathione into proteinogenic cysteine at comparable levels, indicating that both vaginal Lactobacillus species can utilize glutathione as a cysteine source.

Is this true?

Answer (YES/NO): NO